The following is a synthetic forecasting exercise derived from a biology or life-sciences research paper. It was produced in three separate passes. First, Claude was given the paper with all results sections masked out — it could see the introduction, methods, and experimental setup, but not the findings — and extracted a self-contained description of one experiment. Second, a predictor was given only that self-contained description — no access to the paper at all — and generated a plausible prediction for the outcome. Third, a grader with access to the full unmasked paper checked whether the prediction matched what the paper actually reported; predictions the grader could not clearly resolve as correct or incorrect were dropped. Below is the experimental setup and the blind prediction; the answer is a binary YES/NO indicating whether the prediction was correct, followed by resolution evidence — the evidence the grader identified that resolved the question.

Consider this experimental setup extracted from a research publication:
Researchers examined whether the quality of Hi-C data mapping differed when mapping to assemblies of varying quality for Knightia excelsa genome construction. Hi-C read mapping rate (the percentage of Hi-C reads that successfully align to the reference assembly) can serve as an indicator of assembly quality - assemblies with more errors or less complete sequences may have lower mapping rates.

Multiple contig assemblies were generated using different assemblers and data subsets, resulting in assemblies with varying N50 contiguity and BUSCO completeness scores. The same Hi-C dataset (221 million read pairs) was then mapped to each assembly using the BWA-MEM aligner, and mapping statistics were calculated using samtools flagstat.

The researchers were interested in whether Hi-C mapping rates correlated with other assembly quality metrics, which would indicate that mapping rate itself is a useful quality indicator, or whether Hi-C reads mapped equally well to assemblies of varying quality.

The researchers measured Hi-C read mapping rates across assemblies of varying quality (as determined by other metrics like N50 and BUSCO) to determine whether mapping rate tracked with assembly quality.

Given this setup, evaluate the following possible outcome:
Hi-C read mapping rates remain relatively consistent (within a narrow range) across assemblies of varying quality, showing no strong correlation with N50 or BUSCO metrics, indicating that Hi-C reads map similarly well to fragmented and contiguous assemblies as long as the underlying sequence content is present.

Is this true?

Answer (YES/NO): NO